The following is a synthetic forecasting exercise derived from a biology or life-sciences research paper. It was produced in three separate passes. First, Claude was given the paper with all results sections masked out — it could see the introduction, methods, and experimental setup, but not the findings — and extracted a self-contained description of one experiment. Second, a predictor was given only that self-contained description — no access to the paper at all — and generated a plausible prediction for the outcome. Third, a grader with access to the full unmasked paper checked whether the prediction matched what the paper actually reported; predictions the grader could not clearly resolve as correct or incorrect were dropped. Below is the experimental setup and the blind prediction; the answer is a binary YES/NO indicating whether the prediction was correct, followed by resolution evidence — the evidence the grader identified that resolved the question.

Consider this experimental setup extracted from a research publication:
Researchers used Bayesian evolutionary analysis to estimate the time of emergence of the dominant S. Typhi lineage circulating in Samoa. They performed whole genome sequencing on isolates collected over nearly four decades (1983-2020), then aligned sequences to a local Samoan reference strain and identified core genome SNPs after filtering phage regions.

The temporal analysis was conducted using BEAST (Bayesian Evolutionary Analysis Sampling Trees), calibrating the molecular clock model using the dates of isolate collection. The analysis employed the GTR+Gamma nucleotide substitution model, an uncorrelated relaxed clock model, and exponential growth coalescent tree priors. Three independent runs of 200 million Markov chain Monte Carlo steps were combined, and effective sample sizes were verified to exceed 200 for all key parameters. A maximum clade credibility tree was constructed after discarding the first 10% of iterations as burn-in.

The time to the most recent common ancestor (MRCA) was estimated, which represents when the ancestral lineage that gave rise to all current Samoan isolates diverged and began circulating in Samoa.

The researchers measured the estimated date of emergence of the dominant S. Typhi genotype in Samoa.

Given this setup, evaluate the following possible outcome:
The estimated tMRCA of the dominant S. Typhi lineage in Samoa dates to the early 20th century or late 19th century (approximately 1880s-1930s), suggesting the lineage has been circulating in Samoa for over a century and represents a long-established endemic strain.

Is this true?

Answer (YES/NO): NO